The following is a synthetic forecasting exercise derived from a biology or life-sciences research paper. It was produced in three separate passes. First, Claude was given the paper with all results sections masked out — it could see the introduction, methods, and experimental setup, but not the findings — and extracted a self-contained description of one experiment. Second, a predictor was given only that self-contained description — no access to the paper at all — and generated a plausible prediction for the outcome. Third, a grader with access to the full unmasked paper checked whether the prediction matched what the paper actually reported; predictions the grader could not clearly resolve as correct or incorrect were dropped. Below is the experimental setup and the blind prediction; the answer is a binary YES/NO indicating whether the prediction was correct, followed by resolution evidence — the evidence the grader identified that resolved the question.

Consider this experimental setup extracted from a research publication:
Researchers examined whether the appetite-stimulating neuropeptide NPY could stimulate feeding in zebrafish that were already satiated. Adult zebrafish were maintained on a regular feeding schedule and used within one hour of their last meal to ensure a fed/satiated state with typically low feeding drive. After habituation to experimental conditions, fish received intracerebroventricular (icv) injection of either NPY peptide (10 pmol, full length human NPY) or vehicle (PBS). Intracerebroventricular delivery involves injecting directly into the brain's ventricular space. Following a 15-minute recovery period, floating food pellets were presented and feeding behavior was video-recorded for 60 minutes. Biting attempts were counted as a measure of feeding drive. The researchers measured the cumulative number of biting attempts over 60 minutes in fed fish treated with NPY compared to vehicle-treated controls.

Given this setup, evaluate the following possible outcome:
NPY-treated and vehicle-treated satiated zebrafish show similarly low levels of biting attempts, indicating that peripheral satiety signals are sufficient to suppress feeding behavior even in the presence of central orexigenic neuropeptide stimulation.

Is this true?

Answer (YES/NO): NO